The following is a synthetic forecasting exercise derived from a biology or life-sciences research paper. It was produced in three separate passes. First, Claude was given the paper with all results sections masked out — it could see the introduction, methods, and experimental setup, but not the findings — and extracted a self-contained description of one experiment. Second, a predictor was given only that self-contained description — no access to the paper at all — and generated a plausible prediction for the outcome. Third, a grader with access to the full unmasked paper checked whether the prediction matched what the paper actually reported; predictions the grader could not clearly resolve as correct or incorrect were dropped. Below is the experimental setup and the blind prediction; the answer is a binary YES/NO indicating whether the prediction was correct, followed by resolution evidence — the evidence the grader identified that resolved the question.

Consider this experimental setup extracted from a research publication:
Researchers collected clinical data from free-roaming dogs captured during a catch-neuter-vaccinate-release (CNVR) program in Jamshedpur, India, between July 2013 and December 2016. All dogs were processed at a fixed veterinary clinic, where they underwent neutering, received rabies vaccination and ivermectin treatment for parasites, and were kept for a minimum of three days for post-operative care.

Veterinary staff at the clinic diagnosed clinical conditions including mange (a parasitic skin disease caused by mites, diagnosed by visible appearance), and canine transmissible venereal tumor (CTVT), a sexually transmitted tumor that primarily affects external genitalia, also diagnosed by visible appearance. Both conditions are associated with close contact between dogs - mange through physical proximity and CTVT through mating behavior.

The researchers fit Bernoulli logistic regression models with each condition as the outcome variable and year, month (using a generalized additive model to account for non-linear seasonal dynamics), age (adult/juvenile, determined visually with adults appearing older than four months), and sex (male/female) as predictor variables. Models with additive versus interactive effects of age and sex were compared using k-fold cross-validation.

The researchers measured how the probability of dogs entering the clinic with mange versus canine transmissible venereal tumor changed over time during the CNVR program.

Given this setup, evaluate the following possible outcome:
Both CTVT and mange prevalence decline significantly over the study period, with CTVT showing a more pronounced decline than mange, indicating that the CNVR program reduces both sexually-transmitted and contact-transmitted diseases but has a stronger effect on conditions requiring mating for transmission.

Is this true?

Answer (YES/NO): NO